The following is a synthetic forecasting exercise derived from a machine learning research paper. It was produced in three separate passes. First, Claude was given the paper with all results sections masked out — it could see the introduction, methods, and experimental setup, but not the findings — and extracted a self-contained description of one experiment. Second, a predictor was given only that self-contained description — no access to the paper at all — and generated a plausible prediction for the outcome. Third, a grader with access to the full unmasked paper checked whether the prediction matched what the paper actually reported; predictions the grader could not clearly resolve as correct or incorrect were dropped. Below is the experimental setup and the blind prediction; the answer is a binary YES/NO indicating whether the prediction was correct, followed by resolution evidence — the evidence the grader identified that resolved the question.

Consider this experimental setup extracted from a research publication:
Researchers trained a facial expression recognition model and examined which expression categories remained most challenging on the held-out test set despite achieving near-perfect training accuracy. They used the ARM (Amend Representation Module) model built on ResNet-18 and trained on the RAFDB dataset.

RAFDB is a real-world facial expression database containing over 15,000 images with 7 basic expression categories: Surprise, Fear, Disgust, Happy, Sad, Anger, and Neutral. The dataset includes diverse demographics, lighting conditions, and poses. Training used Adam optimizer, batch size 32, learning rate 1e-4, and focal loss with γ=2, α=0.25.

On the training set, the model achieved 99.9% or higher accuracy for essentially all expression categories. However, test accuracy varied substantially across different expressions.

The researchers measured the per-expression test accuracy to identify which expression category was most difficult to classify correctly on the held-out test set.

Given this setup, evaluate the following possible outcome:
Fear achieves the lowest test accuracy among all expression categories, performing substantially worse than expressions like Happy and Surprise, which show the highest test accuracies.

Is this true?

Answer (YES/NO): NO